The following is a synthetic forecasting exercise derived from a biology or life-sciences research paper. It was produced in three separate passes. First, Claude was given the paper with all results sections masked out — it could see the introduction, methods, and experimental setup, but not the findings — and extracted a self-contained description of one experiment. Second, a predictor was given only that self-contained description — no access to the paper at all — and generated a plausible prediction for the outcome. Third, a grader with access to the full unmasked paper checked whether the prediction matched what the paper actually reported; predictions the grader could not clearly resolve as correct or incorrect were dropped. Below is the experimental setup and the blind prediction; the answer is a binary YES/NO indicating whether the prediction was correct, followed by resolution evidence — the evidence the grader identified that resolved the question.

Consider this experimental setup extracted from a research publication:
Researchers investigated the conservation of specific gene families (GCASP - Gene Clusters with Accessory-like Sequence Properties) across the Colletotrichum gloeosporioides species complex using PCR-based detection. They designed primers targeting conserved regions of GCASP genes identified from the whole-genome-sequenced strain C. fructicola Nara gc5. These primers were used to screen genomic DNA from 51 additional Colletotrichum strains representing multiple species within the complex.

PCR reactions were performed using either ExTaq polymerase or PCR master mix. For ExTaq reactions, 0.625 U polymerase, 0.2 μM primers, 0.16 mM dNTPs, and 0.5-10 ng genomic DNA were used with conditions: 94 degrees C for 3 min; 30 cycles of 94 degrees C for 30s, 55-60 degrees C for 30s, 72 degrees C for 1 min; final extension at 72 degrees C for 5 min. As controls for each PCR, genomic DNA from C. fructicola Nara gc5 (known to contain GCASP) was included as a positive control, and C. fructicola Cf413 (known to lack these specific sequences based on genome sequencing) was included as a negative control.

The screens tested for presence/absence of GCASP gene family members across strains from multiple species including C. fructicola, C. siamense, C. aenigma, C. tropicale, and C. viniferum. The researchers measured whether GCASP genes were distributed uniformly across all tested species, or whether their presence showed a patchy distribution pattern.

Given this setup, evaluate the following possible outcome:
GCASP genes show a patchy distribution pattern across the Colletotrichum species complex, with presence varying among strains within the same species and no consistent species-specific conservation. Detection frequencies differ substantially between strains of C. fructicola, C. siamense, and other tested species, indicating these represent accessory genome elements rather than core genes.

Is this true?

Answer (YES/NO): YES